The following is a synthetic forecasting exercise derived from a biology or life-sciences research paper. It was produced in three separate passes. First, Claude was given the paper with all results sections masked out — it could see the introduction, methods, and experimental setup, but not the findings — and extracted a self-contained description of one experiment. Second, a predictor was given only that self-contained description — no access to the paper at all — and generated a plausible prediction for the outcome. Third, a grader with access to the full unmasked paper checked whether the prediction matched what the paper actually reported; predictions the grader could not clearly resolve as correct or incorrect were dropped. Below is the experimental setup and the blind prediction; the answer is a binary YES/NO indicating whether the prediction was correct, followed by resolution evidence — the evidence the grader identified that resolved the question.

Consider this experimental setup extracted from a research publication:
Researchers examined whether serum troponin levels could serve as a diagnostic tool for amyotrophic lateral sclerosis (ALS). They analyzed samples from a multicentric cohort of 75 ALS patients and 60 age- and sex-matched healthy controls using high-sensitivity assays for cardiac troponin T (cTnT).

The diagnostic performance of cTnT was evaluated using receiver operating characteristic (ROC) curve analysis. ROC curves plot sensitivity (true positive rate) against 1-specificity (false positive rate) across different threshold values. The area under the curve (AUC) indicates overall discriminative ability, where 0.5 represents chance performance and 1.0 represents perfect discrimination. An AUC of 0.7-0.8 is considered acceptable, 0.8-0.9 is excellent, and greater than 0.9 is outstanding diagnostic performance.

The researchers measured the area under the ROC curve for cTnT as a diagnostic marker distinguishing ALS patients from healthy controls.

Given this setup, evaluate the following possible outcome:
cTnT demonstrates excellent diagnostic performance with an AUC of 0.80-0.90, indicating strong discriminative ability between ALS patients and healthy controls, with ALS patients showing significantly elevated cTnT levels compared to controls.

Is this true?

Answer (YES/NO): YES